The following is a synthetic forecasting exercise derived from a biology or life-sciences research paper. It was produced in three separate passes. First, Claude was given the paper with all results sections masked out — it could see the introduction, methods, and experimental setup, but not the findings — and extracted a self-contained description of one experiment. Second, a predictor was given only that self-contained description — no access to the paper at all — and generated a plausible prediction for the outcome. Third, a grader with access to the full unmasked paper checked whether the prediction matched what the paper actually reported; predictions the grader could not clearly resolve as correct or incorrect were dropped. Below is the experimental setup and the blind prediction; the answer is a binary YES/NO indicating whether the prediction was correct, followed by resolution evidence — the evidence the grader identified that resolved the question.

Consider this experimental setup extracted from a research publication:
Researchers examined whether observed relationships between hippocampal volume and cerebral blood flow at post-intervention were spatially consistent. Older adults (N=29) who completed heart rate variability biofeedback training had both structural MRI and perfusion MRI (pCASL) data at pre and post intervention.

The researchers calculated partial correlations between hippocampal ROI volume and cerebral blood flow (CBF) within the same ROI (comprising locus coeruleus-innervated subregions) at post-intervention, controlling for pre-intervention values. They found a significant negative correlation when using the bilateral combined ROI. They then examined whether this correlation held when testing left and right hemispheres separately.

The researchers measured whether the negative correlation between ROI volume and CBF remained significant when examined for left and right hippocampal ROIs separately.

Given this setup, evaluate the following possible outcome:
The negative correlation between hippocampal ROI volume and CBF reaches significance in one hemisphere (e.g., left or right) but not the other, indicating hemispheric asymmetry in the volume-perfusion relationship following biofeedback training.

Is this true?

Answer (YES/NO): NO